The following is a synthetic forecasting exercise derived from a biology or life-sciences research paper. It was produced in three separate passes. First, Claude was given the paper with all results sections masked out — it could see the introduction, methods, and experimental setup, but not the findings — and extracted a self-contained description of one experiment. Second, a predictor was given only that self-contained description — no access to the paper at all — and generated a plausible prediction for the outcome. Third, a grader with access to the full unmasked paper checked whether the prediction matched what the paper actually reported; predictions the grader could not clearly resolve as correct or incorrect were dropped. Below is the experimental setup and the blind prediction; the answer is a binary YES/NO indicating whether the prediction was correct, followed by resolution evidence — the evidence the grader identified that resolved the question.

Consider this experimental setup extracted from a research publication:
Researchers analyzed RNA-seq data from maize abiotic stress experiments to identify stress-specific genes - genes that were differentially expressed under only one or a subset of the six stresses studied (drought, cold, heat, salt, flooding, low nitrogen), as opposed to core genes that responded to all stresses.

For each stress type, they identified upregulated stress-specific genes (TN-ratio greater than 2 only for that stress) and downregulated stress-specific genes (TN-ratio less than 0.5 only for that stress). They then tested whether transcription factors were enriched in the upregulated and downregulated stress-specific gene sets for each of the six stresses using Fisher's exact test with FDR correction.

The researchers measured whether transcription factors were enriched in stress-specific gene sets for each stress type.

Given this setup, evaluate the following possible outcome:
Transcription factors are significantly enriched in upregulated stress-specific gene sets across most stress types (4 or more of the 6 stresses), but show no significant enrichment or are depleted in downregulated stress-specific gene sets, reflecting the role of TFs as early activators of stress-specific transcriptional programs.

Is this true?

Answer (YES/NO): NO